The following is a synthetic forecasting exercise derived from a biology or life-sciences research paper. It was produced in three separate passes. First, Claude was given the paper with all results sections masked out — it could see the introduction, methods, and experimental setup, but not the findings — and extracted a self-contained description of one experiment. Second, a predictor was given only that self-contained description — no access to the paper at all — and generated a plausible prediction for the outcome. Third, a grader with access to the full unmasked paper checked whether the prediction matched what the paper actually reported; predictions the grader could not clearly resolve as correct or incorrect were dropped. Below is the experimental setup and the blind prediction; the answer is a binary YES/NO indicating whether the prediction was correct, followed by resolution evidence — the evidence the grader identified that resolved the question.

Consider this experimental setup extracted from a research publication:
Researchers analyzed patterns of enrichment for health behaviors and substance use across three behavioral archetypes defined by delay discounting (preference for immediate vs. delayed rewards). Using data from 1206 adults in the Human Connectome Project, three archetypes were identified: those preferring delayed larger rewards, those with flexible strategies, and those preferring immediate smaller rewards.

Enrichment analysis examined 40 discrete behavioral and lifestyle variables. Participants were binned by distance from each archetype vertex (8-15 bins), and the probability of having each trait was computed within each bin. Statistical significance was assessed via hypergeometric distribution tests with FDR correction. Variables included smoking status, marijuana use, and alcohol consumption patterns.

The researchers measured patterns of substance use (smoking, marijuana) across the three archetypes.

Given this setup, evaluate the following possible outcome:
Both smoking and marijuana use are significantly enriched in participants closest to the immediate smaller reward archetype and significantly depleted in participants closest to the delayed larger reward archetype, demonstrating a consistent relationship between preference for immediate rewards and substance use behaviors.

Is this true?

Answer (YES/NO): NO